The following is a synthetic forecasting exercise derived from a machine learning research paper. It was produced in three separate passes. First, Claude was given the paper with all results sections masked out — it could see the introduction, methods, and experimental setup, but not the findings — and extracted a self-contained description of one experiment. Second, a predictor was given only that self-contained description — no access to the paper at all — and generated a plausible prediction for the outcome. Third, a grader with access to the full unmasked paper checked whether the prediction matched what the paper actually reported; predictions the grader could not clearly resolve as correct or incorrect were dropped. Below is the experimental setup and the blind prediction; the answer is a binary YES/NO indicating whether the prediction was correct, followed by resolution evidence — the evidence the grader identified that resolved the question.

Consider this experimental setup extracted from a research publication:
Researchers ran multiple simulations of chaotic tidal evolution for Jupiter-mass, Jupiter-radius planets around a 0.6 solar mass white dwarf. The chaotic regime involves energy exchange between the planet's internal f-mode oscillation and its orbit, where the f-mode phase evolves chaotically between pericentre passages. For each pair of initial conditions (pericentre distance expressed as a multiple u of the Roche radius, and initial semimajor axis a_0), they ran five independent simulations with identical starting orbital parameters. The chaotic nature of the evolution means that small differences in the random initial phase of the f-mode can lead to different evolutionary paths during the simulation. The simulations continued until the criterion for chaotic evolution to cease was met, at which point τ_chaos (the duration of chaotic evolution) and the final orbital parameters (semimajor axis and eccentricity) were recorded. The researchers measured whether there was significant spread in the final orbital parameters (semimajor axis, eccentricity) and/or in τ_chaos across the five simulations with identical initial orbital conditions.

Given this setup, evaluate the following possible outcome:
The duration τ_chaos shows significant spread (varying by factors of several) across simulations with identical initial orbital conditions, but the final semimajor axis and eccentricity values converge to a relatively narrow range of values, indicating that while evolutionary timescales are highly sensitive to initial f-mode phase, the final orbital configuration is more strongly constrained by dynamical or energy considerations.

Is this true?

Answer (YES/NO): YES